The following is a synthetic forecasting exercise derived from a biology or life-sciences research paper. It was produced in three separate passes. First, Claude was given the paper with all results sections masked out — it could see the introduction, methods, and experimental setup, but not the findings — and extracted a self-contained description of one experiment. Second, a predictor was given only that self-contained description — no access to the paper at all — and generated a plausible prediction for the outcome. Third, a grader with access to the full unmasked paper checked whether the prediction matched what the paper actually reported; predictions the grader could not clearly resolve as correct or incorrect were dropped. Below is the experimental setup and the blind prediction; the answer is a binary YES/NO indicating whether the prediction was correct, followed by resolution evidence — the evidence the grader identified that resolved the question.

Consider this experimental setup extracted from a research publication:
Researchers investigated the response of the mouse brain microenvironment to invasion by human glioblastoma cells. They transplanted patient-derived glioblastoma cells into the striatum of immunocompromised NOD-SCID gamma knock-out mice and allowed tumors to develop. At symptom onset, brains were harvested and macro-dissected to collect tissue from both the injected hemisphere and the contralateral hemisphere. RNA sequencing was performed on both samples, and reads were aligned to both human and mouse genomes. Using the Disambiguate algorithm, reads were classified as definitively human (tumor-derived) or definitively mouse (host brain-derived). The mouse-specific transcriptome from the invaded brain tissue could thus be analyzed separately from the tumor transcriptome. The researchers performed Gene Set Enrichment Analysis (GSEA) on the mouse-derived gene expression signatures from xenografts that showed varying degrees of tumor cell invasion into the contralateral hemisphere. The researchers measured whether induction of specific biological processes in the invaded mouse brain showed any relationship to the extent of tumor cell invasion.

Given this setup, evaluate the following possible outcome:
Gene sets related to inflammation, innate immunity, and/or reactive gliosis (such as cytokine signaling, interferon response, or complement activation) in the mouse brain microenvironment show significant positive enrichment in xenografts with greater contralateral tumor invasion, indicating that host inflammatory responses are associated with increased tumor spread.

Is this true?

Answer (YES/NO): YES